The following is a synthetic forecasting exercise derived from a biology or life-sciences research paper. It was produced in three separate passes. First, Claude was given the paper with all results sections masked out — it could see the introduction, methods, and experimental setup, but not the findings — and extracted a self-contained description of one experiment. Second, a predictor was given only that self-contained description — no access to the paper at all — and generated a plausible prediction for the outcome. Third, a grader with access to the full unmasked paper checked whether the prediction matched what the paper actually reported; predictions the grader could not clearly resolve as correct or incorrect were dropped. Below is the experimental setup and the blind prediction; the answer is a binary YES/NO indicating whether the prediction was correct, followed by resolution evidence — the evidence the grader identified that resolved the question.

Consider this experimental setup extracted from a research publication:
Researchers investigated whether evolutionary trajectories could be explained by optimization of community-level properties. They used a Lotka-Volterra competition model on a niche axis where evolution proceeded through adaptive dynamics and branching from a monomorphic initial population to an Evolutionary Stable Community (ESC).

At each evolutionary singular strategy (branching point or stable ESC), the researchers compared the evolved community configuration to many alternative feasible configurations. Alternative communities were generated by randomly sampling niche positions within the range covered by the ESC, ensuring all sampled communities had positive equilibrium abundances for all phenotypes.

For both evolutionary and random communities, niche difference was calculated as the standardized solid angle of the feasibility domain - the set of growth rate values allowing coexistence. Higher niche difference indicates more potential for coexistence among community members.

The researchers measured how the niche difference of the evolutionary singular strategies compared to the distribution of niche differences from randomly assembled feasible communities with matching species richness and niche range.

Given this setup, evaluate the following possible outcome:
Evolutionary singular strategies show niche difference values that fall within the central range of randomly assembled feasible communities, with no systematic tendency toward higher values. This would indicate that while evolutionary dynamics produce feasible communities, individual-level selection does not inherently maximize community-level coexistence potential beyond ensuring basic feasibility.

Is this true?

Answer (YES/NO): NO